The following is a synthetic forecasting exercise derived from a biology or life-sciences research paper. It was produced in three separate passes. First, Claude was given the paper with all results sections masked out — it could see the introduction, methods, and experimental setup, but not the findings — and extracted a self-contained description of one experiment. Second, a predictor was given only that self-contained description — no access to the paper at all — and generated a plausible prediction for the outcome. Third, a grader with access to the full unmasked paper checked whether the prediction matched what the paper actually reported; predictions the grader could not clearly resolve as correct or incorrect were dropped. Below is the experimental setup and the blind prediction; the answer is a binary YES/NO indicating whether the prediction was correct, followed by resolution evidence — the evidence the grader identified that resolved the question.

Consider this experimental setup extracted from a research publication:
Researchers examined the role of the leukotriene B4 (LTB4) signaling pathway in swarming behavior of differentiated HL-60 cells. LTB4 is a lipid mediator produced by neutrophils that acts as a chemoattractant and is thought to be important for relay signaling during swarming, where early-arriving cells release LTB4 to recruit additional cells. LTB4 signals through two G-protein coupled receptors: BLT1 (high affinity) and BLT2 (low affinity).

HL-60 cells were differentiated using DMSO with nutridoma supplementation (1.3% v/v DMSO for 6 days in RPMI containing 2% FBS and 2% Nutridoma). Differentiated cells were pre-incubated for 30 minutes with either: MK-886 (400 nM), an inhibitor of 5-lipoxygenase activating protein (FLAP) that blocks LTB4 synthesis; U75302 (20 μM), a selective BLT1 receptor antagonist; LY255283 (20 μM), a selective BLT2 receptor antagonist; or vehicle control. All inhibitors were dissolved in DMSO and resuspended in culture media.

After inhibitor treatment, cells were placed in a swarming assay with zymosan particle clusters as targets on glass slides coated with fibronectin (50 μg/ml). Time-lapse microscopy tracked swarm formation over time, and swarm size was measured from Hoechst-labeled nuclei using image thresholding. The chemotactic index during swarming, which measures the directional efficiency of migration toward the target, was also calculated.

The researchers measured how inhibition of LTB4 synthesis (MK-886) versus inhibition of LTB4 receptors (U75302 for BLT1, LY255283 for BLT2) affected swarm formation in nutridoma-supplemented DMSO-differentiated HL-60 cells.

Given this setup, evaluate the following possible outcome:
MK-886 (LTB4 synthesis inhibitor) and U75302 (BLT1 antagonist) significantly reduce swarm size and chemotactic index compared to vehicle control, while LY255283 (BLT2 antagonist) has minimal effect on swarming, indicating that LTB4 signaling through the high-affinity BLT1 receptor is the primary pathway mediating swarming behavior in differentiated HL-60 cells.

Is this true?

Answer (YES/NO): NO